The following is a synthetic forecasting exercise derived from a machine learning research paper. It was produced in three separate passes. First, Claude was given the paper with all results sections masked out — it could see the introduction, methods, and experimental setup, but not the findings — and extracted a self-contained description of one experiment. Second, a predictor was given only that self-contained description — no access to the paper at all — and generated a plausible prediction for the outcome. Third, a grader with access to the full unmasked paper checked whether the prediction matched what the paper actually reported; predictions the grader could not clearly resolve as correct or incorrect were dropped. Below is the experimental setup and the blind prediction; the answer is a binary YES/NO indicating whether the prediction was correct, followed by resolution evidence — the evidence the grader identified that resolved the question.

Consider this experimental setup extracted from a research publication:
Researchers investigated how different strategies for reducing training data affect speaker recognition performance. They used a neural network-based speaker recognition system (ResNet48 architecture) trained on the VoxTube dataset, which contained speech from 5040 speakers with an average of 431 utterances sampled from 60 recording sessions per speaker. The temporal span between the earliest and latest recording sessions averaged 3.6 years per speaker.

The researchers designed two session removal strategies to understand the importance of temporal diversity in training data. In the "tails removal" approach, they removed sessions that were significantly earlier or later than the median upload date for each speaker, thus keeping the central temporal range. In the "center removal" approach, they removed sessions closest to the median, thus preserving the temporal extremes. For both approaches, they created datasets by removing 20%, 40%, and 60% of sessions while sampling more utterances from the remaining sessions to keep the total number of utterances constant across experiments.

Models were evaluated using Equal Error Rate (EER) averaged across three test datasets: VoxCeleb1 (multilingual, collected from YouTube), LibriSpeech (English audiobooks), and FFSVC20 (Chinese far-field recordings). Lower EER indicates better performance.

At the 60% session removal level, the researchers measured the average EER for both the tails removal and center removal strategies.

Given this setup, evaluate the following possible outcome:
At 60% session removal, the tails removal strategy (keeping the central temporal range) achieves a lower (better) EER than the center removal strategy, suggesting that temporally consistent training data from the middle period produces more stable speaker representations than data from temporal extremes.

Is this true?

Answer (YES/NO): NO